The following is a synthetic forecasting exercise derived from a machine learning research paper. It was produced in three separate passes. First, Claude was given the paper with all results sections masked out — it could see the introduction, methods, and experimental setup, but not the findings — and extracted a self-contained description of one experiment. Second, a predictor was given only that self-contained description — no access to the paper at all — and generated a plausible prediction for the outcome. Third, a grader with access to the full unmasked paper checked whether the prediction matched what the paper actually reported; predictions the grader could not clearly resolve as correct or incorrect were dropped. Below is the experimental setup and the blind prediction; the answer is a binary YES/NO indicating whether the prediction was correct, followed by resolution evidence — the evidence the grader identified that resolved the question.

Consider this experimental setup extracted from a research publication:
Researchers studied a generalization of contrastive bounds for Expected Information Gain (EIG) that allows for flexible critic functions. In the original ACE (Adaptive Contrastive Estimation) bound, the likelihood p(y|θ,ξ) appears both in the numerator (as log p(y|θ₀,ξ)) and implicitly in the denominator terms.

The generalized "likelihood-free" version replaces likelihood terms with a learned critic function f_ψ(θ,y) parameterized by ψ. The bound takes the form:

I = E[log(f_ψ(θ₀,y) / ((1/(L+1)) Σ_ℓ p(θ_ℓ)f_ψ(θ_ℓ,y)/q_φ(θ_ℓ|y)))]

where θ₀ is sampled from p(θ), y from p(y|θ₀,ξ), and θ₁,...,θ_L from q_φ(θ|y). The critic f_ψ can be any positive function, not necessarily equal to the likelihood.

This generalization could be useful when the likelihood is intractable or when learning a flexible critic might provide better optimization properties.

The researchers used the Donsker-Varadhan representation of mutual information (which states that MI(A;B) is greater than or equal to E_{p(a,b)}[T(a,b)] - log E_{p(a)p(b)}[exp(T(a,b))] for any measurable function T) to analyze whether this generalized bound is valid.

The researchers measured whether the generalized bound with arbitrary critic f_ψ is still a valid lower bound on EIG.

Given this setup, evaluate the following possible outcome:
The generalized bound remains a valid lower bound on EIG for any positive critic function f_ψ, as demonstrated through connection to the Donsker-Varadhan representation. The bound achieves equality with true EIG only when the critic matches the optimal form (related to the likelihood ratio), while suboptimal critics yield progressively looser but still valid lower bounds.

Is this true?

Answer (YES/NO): YES